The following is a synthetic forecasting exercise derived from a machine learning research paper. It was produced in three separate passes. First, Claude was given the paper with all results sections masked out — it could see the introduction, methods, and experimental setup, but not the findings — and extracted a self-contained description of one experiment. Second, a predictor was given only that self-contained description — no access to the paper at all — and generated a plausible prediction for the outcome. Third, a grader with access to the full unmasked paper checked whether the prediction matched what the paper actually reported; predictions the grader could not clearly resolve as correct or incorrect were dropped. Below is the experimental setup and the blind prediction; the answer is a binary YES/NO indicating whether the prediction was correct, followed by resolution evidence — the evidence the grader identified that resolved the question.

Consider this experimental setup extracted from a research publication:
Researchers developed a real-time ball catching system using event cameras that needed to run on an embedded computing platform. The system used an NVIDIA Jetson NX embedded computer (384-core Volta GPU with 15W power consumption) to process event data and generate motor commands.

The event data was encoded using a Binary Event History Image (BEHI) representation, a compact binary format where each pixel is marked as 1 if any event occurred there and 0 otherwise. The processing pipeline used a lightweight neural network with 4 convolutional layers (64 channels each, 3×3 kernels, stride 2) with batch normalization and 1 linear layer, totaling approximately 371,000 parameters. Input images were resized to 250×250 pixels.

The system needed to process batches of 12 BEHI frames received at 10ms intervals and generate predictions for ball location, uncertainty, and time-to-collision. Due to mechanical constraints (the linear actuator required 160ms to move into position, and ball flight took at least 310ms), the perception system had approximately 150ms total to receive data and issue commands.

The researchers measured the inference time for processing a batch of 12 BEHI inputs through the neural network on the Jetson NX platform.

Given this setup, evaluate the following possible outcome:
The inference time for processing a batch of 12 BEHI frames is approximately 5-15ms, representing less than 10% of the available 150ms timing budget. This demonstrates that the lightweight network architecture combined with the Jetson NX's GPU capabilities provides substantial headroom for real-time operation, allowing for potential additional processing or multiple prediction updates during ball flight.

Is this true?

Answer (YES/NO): NO